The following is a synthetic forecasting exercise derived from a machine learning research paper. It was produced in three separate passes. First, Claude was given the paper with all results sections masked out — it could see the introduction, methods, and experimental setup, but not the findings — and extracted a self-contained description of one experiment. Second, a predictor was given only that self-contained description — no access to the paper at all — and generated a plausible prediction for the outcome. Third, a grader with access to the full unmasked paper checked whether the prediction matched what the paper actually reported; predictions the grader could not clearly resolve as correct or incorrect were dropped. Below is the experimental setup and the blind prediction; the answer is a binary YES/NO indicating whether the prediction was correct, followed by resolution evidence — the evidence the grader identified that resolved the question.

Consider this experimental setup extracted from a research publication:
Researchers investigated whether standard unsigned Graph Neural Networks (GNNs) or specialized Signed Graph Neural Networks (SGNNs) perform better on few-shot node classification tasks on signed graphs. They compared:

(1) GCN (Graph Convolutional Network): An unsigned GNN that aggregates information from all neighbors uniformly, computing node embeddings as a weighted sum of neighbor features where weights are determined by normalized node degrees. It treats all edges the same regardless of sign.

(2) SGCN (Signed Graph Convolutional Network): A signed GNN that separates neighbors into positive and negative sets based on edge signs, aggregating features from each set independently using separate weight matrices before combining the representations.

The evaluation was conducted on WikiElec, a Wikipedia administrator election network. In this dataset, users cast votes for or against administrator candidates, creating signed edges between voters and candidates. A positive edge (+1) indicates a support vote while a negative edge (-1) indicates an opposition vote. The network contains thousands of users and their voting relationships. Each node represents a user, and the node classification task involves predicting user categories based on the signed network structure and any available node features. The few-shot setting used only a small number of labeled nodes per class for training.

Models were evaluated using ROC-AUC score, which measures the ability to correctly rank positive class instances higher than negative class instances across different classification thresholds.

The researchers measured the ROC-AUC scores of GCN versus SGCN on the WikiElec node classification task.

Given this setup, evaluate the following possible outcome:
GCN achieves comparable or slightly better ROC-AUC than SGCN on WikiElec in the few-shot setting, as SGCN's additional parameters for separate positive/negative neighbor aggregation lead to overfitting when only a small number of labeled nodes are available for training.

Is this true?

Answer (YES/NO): NO